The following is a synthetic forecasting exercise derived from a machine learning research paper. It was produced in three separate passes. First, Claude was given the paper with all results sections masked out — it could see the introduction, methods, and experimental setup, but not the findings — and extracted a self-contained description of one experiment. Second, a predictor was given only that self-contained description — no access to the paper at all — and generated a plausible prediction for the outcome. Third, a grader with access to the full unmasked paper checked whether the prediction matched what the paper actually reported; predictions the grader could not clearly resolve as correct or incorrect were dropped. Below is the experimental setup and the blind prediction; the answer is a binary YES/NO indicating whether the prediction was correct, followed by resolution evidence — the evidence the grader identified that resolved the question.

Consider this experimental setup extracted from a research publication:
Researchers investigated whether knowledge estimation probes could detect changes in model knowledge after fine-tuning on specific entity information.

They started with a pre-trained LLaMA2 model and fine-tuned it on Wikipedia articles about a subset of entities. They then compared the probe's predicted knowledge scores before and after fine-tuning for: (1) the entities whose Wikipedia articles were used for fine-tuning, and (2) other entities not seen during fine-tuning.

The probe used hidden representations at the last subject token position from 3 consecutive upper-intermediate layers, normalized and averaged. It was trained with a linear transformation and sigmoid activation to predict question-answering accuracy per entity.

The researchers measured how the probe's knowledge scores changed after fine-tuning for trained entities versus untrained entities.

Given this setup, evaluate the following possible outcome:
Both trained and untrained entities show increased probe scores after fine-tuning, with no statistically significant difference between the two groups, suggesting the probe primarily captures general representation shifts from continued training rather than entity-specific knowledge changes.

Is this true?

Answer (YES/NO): NO